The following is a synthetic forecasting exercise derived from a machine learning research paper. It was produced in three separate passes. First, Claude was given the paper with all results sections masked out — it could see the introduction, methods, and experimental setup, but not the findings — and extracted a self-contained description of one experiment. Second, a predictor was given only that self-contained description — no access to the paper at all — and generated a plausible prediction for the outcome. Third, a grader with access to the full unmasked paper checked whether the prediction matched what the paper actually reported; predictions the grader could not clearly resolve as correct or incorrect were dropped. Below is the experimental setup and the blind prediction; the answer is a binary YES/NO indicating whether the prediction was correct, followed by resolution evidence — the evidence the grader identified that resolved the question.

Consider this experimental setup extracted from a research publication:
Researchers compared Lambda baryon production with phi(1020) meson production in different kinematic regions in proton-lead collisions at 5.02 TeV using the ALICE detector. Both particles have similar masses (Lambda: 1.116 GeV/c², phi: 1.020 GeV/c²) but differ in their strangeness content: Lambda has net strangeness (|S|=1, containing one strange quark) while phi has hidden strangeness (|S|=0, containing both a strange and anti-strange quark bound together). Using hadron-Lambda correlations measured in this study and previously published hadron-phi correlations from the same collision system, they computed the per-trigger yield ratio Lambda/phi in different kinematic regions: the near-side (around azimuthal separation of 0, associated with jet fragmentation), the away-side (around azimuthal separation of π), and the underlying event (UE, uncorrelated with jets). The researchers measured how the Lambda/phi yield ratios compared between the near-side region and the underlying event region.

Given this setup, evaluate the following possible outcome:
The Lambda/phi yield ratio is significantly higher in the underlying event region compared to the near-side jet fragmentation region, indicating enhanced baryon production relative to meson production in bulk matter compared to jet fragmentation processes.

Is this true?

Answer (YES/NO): NO